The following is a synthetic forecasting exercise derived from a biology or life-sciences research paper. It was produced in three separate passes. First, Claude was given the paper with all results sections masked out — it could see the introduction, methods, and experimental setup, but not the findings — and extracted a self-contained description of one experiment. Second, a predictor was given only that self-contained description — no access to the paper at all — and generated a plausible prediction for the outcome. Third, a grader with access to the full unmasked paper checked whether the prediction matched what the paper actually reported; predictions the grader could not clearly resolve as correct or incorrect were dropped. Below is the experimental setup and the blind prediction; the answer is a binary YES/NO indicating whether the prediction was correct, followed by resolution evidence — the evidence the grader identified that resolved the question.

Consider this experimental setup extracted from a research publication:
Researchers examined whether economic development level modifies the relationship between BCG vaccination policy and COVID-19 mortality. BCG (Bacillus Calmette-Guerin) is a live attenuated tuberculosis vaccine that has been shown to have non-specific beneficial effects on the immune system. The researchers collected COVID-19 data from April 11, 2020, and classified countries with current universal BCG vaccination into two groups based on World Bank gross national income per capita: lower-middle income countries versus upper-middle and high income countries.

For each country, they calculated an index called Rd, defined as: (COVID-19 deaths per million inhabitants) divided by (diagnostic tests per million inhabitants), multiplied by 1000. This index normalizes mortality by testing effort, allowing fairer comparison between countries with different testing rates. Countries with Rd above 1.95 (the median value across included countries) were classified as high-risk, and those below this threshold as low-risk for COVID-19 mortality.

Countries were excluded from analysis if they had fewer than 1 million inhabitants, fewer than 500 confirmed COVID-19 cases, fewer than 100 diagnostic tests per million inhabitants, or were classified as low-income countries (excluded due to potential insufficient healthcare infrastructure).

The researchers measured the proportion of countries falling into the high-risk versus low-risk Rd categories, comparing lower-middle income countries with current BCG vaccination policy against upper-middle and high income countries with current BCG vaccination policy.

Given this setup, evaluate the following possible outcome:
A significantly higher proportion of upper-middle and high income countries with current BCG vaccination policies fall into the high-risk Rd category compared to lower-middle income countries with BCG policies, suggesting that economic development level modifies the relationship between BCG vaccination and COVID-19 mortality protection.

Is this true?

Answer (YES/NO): NO